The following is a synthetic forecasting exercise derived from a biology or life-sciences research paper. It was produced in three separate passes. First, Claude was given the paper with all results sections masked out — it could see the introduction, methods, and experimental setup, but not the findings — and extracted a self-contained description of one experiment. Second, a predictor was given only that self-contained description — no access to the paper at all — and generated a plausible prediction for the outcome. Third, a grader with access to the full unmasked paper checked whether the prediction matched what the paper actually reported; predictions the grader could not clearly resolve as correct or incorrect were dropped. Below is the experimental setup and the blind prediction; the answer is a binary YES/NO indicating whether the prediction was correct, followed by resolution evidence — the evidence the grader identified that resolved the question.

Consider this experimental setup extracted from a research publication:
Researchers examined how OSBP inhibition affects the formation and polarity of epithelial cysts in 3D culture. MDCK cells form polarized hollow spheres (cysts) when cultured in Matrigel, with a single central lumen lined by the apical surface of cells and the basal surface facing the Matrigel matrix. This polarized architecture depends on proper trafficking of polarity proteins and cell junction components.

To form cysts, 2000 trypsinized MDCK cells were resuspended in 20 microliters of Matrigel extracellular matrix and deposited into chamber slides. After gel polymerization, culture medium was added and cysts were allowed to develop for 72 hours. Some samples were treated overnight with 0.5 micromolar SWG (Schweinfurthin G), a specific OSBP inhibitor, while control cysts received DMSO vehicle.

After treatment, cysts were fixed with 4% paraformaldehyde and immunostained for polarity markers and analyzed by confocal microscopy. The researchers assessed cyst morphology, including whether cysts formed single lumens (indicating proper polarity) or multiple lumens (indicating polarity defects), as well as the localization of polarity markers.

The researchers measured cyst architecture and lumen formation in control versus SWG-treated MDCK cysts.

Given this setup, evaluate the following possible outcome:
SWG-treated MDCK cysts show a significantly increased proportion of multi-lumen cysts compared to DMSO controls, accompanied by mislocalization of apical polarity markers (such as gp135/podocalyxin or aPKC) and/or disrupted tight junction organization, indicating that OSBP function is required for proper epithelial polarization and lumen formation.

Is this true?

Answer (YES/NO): NO